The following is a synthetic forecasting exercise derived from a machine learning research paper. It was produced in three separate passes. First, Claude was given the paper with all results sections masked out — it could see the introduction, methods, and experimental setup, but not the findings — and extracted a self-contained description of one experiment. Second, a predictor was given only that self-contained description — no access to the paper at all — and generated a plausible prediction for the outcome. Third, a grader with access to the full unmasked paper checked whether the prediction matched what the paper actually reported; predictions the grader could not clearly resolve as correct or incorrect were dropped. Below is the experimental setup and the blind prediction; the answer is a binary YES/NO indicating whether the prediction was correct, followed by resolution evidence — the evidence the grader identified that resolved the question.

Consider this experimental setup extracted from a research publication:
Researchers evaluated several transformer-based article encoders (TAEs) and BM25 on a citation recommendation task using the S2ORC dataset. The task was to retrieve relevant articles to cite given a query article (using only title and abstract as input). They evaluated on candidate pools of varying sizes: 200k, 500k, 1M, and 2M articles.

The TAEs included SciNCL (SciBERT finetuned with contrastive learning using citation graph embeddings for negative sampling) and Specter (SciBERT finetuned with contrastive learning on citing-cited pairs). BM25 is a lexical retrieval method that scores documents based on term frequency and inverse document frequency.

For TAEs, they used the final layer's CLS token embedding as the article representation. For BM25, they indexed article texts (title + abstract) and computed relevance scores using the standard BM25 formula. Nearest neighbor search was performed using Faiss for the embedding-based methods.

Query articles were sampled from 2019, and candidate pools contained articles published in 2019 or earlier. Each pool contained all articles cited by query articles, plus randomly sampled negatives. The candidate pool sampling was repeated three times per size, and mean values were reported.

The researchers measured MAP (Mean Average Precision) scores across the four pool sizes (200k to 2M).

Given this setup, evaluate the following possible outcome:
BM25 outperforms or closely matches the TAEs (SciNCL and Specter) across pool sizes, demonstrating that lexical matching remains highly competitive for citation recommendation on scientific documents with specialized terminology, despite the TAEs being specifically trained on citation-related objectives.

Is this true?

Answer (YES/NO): YES